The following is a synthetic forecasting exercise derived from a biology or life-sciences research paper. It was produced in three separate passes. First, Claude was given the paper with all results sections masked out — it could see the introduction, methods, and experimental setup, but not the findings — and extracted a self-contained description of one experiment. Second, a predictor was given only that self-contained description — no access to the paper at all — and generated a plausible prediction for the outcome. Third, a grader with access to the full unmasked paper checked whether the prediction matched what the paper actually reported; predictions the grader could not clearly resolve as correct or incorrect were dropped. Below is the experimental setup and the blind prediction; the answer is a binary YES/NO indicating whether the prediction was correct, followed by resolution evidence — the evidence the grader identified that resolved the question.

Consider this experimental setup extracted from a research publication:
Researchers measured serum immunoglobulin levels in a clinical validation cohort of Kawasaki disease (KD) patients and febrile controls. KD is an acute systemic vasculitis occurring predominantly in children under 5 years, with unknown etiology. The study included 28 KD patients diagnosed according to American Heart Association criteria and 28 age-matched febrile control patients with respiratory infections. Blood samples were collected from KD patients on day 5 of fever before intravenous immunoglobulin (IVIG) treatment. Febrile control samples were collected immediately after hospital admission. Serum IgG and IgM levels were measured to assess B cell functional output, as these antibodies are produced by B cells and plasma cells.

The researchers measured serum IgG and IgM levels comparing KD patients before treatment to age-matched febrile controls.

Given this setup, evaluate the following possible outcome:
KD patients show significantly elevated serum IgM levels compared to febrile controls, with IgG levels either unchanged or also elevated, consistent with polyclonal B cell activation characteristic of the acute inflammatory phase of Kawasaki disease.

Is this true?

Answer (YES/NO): NO